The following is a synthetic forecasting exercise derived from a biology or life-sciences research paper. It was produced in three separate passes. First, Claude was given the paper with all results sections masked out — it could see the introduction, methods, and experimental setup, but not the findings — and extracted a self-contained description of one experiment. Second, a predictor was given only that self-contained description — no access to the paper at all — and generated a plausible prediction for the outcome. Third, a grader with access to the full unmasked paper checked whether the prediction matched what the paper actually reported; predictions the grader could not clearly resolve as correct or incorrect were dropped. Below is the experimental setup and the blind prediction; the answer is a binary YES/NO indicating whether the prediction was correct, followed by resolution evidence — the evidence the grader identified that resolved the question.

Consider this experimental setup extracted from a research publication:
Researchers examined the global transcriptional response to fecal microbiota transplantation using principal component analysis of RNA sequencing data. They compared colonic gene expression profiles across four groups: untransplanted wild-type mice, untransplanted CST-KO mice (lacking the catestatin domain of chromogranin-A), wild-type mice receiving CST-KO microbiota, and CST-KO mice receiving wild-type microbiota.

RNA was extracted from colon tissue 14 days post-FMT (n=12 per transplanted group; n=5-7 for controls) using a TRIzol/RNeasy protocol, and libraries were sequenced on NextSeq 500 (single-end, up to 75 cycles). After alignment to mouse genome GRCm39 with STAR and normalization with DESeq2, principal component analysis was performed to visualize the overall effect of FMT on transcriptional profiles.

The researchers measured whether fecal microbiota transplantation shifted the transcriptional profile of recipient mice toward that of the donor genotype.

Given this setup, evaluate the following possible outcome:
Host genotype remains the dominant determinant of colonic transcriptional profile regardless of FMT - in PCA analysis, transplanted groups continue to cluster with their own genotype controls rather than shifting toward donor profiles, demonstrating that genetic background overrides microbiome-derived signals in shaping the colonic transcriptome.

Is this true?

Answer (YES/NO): NO